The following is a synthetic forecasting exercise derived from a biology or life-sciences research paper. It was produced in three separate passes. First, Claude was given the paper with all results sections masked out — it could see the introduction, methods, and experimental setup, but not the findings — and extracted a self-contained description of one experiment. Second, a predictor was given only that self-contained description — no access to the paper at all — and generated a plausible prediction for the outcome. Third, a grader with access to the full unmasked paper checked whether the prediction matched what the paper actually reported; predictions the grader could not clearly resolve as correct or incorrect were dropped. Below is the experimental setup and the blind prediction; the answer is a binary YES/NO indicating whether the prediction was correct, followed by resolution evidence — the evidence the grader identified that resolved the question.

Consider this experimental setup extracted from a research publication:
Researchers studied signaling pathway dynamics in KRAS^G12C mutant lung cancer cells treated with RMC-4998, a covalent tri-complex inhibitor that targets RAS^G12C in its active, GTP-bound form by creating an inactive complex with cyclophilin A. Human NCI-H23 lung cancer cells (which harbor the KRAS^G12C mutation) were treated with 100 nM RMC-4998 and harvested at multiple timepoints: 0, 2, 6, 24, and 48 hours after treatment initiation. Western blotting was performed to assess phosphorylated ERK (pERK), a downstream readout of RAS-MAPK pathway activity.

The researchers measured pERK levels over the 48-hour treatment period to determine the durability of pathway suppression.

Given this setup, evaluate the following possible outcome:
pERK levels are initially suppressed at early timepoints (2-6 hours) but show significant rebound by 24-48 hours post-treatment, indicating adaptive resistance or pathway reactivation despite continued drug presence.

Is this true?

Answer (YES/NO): YES